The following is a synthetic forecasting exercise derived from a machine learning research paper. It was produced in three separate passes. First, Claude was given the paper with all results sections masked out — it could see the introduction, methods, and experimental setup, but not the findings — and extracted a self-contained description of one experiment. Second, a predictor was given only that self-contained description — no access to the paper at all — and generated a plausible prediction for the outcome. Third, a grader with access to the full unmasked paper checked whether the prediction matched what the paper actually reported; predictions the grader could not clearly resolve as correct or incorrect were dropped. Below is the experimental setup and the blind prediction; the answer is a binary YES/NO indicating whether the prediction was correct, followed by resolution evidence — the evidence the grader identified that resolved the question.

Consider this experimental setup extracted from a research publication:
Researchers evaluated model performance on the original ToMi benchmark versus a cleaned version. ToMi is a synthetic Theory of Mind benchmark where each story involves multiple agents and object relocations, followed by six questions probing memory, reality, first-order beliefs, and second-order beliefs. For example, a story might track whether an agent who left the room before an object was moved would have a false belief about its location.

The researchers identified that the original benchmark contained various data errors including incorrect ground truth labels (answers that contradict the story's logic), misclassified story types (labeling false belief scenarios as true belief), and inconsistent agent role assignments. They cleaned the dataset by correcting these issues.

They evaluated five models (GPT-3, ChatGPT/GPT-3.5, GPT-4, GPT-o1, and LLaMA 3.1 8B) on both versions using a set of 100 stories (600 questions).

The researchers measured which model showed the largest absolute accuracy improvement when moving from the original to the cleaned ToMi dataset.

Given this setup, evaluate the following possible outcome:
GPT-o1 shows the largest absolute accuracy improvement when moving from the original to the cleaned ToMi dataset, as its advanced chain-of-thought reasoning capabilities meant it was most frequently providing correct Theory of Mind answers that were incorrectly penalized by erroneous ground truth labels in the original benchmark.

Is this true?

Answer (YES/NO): NO